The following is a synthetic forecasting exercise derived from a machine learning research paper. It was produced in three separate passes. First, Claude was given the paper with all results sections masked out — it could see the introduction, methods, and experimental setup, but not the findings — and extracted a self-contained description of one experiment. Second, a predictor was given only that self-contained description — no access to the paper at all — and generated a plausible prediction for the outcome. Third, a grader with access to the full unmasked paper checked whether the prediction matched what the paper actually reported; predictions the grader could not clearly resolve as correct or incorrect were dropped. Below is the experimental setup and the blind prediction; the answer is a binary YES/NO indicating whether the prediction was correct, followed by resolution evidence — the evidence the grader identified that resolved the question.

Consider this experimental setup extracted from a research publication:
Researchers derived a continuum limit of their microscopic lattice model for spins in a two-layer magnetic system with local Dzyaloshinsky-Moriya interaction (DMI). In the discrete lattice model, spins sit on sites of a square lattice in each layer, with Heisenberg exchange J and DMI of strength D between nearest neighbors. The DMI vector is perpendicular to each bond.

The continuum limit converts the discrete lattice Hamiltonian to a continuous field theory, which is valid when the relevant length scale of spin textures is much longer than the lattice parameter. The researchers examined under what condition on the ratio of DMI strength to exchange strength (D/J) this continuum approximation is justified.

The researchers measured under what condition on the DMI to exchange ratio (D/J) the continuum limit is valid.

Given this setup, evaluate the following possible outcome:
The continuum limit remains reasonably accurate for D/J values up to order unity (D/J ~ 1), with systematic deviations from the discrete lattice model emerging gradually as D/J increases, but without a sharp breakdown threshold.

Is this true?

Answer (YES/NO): NO